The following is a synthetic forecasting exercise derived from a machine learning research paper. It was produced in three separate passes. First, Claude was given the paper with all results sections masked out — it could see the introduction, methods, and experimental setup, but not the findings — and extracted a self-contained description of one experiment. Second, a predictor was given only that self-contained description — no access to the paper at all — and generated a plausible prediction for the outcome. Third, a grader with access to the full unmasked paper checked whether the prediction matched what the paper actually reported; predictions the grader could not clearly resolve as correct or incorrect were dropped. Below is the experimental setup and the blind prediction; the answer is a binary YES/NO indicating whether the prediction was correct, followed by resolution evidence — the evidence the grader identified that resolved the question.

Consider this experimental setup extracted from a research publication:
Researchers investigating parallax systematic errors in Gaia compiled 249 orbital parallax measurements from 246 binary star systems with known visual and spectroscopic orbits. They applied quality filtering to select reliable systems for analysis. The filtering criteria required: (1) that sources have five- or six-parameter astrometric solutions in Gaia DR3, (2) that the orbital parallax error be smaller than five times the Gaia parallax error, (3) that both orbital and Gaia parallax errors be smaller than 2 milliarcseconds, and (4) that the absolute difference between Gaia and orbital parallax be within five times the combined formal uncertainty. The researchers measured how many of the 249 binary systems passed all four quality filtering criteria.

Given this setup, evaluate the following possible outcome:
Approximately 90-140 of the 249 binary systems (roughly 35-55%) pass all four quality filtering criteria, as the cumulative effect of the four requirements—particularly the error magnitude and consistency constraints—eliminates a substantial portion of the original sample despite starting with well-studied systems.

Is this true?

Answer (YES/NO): YES